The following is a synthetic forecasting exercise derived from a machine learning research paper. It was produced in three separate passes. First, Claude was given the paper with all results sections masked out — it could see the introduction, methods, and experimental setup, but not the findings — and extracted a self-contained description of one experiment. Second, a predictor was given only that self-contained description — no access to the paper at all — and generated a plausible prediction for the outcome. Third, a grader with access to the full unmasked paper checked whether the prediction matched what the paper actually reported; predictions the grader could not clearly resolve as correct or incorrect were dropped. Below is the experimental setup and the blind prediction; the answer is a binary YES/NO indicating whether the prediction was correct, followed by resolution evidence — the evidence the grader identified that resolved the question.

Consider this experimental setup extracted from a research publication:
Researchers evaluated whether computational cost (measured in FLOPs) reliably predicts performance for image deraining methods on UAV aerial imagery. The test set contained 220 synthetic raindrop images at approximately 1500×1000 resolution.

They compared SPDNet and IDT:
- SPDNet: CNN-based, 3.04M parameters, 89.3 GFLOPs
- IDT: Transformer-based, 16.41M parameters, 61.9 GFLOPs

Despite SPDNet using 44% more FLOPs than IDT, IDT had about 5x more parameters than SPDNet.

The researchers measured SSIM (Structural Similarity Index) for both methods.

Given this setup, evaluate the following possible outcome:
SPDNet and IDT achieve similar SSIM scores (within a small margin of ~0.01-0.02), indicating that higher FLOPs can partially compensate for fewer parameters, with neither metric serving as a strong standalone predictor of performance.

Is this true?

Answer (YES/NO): NO